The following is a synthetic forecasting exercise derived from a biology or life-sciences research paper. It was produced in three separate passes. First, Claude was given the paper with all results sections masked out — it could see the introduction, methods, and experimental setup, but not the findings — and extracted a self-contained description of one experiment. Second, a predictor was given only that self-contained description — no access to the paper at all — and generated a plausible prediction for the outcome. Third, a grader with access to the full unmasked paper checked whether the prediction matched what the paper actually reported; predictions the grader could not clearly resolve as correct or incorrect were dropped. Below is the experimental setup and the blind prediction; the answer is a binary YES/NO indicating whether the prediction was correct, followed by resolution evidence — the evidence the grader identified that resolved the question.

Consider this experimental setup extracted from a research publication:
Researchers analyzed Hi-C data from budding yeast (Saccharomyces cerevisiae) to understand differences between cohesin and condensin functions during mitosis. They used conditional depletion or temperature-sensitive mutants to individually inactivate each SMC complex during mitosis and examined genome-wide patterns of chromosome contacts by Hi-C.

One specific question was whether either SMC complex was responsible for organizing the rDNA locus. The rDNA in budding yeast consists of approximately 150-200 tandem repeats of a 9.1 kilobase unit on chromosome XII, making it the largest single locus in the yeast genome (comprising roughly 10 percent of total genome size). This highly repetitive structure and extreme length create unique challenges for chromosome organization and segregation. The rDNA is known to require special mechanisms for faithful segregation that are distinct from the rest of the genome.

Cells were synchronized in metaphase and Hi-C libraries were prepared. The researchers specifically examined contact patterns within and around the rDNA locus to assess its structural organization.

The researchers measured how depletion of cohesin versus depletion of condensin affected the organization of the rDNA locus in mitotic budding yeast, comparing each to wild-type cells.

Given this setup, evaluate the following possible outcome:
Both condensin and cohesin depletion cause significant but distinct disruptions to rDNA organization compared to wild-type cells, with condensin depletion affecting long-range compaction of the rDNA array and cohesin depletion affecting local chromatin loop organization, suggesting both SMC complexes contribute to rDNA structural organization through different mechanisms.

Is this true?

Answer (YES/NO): NO